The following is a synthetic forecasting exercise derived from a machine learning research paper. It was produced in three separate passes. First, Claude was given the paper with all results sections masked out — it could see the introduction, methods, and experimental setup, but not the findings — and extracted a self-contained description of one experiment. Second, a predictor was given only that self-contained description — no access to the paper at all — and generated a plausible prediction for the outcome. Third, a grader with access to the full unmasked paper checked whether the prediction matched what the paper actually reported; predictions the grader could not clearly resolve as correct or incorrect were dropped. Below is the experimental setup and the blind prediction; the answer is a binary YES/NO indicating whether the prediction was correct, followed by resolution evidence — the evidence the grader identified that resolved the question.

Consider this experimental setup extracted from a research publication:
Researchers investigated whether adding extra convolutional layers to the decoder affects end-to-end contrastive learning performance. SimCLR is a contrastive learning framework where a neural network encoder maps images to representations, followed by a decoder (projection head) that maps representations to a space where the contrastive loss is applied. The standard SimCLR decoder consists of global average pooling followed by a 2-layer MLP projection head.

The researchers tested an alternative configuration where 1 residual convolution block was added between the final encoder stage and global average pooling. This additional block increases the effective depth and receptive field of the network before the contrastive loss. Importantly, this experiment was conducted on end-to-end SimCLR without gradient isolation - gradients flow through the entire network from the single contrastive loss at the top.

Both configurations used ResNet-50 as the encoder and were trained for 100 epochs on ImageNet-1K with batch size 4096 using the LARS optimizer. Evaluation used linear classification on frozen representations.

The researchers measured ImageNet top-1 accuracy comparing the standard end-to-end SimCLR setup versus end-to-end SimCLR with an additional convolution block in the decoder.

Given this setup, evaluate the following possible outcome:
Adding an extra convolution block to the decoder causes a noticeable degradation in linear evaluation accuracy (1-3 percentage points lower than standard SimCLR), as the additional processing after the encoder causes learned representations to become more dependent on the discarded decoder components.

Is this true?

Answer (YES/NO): NO